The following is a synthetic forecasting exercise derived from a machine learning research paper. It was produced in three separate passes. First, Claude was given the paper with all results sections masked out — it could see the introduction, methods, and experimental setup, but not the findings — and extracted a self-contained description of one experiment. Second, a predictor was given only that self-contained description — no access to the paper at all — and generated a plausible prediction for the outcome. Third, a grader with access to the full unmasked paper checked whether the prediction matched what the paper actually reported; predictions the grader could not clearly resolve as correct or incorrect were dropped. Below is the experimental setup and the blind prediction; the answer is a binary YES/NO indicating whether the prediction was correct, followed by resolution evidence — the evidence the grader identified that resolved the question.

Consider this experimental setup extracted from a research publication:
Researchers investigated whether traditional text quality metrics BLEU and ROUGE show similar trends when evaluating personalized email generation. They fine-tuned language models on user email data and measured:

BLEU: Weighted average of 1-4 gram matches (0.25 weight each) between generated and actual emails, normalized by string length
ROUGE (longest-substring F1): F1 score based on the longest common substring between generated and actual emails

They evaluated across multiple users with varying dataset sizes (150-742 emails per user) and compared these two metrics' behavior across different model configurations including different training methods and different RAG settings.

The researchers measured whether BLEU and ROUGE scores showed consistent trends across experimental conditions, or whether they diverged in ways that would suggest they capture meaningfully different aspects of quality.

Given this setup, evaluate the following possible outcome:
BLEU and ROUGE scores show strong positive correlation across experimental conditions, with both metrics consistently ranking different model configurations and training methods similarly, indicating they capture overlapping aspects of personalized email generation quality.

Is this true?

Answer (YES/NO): YES